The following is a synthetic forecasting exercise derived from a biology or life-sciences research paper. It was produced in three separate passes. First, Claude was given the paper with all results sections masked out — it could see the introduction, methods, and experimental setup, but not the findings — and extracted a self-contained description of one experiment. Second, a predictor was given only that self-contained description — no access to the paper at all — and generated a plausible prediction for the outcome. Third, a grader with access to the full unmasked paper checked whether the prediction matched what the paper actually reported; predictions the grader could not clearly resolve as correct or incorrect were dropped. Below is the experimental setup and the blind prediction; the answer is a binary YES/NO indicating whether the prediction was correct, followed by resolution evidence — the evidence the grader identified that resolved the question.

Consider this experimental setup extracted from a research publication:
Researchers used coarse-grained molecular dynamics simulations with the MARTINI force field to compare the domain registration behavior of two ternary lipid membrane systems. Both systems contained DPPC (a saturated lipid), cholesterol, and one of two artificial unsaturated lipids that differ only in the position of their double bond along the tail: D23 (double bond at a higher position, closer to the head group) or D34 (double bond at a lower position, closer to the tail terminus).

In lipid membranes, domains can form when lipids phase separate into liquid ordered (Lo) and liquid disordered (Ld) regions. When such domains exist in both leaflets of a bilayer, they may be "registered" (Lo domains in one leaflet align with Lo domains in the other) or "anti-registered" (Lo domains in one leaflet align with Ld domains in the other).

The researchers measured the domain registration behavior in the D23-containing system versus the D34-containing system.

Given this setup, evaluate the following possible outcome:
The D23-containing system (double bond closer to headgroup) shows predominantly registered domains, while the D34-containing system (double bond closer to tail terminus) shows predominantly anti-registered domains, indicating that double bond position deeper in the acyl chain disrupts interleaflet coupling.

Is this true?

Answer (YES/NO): NO